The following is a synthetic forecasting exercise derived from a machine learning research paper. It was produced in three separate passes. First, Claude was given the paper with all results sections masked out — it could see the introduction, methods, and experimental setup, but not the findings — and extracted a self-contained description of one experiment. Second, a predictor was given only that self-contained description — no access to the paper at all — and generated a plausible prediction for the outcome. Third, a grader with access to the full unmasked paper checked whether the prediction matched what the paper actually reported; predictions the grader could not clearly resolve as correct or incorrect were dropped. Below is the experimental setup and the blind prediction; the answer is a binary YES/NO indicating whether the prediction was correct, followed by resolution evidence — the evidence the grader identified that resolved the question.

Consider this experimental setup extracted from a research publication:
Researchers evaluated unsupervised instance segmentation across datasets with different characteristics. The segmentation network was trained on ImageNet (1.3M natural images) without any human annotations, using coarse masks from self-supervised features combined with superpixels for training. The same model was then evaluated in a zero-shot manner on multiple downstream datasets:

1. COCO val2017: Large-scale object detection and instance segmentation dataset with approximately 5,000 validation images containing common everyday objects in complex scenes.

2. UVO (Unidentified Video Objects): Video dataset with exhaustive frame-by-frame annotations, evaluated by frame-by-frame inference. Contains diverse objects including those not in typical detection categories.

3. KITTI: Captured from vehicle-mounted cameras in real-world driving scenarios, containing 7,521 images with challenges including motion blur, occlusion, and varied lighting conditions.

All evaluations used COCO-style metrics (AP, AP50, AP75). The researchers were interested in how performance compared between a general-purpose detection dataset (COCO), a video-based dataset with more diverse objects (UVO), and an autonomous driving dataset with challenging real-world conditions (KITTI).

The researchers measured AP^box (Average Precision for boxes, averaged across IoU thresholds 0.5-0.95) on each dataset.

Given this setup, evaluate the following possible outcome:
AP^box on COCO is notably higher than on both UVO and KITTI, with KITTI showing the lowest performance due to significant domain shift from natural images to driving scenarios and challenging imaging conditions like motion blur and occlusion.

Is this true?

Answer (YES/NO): NO